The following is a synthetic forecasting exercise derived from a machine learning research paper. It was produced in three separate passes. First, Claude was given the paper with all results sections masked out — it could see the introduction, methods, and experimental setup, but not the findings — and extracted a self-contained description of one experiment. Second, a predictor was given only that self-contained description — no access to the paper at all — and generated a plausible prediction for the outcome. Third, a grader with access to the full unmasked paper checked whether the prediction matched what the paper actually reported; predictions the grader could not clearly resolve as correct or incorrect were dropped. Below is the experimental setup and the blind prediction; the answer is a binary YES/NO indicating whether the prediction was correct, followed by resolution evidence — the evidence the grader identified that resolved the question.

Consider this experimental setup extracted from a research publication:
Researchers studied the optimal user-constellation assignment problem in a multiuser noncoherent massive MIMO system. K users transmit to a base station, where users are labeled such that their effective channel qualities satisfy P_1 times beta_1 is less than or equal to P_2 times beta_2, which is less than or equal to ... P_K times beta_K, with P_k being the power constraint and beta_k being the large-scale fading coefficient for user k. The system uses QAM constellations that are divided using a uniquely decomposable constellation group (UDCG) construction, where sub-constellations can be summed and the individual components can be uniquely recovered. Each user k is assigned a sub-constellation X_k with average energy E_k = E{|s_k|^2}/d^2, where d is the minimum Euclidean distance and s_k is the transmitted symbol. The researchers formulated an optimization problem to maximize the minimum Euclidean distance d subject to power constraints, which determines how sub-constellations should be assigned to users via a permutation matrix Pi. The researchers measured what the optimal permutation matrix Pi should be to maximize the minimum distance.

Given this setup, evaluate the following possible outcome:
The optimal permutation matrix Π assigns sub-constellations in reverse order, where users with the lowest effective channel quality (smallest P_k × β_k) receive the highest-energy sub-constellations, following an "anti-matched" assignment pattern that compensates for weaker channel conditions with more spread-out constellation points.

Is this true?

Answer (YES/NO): NO